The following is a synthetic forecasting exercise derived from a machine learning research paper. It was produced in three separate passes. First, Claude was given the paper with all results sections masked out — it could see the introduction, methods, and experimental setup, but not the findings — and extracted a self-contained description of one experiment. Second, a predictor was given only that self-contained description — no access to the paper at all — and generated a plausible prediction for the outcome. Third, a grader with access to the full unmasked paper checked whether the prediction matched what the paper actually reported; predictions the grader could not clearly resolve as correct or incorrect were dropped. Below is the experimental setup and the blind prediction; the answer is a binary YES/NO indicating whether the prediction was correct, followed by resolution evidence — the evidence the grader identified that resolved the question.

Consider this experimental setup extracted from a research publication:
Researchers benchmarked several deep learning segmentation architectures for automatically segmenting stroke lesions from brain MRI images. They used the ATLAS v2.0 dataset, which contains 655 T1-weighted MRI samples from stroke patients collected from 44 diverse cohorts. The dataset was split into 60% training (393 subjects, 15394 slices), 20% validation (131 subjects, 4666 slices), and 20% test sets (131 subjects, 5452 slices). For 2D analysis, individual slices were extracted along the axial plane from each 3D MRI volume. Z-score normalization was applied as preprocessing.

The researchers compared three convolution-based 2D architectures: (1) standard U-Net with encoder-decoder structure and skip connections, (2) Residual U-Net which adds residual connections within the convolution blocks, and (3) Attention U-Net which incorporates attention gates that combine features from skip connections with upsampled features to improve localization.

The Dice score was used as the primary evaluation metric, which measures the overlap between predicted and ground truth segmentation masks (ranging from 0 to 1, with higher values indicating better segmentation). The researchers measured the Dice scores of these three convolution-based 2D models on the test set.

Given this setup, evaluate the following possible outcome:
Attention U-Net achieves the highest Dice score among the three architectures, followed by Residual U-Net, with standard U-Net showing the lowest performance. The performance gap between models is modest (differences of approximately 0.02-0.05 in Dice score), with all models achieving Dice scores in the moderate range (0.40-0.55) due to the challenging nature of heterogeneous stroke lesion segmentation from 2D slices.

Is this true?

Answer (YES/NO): YES